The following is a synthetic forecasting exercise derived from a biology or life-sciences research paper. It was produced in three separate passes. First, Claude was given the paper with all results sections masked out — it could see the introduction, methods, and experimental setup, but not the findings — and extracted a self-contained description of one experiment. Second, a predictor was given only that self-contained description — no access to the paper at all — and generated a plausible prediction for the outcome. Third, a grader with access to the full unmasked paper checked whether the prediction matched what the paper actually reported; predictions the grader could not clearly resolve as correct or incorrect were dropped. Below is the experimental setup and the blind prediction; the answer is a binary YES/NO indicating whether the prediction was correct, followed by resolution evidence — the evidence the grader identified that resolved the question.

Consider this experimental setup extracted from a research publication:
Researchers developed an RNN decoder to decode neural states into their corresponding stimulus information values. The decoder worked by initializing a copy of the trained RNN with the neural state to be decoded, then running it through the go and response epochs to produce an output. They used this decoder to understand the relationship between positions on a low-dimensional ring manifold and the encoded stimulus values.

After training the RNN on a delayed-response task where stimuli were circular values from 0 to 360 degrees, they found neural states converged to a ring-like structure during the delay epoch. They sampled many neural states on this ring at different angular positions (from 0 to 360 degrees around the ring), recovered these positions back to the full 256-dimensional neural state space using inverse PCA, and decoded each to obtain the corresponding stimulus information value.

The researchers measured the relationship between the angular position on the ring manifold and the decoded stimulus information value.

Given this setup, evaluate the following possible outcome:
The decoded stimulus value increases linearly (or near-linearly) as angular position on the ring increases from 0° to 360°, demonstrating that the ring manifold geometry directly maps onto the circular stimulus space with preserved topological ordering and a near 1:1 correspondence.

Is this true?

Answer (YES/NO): NO